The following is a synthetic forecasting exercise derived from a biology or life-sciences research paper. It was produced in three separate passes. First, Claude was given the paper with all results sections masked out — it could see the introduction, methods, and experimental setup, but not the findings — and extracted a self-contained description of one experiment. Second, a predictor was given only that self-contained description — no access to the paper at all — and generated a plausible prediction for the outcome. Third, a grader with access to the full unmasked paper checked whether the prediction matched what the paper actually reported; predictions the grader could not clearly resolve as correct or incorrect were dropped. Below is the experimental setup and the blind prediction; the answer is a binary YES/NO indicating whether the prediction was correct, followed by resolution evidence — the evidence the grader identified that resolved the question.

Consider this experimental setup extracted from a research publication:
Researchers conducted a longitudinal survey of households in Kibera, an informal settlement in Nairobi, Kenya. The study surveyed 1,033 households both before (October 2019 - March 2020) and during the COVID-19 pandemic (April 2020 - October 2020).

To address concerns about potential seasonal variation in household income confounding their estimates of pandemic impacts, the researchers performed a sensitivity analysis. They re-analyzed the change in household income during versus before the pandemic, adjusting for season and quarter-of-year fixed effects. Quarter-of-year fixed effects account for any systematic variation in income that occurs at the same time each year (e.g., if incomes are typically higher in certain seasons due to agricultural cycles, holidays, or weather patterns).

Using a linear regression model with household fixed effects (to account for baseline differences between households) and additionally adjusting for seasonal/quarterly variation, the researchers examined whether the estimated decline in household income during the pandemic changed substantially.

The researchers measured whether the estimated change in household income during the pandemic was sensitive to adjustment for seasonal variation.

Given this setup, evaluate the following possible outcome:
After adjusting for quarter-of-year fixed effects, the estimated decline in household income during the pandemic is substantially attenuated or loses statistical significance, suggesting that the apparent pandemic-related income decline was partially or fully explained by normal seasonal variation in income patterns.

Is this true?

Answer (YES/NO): NO